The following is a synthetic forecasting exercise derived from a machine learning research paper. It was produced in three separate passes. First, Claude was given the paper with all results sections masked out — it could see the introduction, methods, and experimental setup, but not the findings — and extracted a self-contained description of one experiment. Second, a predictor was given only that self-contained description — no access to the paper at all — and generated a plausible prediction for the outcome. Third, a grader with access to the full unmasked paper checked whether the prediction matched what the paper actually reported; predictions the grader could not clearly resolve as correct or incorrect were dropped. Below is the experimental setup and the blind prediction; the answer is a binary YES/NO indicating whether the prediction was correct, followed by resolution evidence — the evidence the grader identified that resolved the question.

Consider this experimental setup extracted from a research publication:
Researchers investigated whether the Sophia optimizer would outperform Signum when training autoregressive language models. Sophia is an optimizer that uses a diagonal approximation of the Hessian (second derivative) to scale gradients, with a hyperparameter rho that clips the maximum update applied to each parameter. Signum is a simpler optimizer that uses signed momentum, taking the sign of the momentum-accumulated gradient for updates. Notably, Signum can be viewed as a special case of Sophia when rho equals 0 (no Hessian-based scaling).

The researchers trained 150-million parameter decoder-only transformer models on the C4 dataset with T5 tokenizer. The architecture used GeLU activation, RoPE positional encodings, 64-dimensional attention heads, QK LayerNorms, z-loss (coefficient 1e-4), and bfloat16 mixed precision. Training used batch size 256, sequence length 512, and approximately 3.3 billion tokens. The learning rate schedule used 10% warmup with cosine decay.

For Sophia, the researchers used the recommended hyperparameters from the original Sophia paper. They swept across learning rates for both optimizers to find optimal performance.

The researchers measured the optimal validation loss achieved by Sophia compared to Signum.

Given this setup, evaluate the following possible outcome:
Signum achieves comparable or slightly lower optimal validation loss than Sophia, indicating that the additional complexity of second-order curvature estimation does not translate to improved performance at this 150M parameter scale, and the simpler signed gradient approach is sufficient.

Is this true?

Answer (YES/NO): YES